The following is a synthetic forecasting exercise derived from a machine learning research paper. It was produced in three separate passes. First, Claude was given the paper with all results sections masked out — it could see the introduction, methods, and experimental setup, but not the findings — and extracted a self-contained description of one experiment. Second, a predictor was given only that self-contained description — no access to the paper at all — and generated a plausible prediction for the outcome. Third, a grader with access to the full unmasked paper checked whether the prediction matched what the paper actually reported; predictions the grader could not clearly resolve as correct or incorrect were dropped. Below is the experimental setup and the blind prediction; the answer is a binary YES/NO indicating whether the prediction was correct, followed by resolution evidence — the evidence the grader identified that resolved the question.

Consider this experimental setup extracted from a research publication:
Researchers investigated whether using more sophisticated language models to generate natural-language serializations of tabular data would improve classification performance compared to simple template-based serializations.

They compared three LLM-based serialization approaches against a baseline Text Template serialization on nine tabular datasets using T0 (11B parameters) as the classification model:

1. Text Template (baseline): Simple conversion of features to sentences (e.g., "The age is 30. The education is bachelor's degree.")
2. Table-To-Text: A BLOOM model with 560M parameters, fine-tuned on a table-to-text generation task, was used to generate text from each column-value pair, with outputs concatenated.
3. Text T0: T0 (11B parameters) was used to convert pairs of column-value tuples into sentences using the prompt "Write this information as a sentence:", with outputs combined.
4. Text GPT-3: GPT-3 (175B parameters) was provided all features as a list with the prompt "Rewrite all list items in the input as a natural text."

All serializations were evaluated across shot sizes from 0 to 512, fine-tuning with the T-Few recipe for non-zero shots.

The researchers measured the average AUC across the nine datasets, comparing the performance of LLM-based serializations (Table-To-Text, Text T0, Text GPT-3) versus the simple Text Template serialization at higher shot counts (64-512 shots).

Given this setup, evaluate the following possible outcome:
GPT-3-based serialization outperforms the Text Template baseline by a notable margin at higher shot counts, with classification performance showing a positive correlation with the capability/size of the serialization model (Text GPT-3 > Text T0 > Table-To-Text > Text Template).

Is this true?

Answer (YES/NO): NO